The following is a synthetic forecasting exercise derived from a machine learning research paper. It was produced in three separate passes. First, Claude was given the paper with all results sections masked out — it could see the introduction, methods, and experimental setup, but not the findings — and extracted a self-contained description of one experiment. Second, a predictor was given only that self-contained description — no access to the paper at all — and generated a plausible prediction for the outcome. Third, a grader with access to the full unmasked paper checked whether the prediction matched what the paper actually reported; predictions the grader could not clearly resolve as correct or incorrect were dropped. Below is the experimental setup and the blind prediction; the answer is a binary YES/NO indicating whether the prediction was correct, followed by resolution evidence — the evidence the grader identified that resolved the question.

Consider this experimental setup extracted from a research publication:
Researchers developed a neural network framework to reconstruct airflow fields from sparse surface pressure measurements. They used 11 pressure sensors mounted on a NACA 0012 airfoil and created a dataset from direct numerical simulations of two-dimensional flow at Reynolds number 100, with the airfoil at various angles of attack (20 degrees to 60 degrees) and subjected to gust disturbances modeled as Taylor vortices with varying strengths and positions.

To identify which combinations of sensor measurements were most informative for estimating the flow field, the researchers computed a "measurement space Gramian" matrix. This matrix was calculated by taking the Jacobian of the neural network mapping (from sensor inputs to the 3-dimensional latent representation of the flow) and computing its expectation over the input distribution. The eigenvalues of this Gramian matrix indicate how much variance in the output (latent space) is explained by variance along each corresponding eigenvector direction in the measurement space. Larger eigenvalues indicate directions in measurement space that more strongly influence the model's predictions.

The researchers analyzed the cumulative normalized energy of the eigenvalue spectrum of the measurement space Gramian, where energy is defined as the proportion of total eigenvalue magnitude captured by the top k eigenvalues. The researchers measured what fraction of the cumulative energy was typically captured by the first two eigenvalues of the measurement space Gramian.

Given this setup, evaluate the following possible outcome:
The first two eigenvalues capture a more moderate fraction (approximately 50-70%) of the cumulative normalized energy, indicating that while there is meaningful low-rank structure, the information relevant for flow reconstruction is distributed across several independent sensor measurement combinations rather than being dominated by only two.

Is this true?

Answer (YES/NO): NO